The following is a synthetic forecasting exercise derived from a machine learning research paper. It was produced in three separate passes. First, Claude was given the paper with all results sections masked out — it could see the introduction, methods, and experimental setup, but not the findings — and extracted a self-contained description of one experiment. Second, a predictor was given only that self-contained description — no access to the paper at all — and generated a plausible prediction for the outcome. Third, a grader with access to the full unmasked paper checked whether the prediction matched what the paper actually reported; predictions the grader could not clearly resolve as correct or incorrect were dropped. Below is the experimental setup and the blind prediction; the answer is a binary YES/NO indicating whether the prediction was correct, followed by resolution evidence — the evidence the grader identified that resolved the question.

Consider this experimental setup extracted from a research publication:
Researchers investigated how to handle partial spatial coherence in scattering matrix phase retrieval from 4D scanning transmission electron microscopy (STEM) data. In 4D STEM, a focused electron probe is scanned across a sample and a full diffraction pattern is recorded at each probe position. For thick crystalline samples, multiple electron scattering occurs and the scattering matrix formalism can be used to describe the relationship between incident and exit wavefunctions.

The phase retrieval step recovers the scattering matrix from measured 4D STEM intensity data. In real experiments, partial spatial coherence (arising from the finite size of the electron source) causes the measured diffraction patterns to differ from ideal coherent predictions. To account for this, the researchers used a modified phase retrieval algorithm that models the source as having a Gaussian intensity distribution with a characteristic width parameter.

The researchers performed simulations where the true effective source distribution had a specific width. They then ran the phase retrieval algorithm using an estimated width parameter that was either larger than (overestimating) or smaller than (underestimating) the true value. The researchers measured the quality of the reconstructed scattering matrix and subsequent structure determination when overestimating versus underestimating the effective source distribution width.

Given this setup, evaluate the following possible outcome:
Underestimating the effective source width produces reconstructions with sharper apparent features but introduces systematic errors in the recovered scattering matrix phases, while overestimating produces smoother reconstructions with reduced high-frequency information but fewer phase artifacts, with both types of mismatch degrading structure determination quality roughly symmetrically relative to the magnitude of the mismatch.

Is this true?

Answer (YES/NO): NO